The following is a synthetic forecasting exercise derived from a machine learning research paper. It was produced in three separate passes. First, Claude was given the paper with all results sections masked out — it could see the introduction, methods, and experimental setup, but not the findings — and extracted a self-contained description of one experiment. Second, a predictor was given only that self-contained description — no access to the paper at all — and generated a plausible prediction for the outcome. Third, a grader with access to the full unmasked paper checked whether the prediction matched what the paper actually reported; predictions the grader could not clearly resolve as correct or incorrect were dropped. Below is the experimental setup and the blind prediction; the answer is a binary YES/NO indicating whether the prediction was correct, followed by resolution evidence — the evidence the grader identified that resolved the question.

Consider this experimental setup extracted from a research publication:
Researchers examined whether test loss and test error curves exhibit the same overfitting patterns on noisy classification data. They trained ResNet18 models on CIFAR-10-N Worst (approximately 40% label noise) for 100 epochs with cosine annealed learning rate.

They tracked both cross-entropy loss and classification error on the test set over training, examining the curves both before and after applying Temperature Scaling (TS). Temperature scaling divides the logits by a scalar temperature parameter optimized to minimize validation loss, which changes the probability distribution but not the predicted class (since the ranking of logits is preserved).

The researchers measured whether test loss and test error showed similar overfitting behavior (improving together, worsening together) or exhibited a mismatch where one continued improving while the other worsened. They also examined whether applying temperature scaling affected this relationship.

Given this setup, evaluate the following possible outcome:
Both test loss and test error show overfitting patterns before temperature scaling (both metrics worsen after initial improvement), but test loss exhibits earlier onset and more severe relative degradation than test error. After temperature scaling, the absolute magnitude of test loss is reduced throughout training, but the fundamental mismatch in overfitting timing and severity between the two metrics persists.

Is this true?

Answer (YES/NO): NO